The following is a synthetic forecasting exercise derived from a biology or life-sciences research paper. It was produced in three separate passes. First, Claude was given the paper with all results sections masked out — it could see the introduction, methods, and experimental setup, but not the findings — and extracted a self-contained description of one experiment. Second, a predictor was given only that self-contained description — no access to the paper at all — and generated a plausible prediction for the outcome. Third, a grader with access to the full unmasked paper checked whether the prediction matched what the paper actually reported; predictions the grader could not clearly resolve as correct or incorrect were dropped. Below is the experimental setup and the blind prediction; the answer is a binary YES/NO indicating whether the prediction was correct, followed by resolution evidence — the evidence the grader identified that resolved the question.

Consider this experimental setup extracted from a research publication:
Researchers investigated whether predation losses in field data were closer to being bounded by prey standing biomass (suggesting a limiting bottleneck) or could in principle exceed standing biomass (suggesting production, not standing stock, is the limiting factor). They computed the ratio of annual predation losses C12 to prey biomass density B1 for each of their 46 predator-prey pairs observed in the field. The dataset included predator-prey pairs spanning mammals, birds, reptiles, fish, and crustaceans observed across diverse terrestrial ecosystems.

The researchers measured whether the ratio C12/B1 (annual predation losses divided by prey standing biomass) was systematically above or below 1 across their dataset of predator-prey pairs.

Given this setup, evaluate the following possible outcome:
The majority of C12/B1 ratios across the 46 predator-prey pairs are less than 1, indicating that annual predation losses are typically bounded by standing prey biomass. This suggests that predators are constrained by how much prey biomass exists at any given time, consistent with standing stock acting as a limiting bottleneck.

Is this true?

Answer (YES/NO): YES